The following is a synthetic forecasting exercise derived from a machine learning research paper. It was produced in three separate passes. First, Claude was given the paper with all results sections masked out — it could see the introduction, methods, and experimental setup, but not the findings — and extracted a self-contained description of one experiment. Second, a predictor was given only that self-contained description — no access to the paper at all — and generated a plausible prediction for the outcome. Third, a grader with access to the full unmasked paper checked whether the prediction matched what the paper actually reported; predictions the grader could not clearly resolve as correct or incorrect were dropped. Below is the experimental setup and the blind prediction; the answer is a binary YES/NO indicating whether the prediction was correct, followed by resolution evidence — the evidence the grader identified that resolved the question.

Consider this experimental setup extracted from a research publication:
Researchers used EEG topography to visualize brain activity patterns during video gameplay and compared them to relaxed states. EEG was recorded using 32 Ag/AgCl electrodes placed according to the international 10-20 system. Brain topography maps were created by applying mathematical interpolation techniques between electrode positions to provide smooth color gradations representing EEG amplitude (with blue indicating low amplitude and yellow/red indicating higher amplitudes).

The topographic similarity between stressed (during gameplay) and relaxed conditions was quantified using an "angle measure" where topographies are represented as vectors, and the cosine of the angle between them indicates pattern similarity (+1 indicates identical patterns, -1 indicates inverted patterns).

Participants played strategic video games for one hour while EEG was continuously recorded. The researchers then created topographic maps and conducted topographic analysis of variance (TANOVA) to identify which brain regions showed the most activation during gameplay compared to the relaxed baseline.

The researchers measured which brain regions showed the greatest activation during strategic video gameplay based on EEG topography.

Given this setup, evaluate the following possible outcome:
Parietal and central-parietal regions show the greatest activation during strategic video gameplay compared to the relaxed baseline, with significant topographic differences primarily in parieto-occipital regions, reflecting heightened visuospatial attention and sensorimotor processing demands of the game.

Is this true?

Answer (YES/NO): NO